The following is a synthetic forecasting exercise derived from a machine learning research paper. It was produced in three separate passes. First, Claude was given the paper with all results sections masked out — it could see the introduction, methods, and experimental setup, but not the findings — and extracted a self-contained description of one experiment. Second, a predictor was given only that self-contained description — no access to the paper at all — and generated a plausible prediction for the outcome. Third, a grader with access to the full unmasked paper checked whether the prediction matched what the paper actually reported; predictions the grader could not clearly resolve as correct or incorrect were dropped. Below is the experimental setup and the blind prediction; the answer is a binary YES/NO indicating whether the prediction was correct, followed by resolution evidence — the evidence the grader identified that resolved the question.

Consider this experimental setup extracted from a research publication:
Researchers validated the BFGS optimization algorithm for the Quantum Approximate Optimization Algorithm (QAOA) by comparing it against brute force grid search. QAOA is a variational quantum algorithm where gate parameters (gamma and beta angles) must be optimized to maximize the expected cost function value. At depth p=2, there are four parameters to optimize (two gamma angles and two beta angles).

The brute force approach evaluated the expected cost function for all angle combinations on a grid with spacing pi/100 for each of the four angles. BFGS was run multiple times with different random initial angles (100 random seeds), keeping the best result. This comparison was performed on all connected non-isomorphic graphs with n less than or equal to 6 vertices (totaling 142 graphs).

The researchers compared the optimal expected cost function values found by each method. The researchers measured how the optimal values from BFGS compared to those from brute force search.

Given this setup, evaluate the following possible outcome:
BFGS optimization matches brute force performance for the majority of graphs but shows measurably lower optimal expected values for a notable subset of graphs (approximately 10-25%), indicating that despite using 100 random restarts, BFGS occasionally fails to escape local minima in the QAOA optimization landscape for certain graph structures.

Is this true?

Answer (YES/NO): NO